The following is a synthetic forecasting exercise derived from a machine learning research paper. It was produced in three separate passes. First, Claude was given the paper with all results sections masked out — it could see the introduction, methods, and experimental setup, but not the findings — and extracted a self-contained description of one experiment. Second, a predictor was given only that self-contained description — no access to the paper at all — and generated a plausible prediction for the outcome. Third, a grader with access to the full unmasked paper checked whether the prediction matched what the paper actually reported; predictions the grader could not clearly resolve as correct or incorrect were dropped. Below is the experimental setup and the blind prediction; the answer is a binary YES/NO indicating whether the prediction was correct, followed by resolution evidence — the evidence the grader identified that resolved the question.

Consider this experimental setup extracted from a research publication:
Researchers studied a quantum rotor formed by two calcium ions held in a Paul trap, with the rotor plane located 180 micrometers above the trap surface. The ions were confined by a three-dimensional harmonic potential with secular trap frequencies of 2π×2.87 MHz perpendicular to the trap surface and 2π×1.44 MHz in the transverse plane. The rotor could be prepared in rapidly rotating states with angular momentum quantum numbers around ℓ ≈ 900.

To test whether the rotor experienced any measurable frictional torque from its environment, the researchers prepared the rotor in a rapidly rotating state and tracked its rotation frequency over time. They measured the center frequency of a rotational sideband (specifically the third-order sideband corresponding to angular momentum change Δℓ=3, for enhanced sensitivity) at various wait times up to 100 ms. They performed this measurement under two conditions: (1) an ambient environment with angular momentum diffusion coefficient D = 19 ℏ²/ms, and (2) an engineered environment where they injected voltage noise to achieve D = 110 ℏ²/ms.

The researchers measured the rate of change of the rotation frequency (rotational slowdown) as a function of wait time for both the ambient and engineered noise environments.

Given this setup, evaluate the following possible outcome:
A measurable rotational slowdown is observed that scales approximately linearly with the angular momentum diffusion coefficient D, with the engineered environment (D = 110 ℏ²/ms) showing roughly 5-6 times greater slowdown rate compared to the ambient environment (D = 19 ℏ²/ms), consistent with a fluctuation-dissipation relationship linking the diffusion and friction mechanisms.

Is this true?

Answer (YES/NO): NO